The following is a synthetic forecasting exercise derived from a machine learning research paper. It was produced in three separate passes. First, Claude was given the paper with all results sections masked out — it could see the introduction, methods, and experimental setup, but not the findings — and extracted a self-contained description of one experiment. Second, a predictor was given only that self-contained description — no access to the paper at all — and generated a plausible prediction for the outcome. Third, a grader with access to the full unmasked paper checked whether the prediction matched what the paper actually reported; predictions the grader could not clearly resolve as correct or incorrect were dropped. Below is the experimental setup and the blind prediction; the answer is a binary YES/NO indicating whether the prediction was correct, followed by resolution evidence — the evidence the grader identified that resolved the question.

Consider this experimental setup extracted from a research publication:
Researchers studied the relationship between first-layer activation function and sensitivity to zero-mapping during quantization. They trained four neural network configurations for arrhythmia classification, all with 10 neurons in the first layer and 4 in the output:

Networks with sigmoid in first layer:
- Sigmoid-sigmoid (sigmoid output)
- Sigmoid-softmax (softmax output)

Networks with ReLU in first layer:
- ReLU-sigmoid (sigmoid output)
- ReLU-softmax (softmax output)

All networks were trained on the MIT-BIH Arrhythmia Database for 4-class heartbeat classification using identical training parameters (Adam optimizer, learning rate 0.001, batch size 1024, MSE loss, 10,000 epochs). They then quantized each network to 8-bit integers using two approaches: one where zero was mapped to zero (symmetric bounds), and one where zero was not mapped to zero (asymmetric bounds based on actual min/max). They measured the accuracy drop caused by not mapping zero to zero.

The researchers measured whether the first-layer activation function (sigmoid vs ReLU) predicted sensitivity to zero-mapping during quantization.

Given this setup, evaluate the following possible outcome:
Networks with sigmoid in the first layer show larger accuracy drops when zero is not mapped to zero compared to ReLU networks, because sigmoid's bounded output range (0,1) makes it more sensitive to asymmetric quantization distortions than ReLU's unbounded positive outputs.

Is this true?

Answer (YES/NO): YES